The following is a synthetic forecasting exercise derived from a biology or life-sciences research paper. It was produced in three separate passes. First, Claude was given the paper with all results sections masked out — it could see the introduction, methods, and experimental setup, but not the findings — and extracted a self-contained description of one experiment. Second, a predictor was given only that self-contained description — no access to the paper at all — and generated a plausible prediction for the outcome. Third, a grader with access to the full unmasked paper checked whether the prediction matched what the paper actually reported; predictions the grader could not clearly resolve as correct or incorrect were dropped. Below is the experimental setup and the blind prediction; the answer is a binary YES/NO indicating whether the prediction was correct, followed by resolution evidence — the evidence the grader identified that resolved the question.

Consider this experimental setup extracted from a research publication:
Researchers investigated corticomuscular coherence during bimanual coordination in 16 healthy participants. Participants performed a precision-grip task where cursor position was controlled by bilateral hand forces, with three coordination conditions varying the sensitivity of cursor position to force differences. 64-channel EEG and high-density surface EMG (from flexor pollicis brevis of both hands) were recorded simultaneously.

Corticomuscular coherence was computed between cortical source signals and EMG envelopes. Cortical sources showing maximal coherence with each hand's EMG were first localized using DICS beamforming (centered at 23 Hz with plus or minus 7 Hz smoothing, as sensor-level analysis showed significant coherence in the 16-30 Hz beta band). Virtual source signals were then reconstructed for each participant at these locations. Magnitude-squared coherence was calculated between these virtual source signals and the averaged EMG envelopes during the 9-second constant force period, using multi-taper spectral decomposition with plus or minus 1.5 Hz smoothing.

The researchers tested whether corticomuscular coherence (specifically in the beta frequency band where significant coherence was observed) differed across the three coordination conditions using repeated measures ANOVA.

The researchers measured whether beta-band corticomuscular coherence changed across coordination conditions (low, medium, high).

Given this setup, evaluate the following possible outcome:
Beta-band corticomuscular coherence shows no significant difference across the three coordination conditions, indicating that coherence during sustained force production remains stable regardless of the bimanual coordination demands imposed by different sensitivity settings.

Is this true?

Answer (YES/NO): NO